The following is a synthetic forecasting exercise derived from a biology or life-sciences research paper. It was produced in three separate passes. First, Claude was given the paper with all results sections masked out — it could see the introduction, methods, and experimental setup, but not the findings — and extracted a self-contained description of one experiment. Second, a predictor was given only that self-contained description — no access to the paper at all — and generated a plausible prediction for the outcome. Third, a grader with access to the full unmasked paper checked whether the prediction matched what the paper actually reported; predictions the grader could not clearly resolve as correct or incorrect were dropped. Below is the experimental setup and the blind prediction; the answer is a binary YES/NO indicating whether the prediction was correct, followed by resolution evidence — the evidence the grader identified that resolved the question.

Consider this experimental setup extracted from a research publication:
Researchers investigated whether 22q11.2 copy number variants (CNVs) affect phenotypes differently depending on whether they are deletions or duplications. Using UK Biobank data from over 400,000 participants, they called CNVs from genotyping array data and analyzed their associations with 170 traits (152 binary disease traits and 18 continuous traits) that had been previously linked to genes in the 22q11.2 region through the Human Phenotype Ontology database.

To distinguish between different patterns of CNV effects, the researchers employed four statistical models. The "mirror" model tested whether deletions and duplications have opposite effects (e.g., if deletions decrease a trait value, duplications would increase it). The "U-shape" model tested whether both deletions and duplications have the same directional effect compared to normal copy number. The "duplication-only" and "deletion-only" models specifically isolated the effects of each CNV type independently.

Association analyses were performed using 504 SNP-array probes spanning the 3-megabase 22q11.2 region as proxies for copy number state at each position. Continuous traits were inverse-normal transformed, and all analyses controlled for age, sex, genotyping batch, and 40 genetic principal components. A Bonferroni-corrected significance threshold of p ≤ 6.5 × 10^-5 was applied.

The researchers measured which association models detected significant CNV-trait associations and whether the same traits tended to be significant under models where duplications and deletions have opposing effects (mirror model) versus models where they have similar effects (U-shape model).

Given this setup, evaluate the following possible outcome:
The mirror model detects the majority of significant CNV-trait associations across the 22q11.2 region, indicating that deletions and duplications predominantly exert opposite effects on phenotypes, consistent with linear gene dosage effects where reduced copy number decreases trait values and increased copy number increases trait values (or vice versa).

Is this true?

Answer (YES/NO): NO